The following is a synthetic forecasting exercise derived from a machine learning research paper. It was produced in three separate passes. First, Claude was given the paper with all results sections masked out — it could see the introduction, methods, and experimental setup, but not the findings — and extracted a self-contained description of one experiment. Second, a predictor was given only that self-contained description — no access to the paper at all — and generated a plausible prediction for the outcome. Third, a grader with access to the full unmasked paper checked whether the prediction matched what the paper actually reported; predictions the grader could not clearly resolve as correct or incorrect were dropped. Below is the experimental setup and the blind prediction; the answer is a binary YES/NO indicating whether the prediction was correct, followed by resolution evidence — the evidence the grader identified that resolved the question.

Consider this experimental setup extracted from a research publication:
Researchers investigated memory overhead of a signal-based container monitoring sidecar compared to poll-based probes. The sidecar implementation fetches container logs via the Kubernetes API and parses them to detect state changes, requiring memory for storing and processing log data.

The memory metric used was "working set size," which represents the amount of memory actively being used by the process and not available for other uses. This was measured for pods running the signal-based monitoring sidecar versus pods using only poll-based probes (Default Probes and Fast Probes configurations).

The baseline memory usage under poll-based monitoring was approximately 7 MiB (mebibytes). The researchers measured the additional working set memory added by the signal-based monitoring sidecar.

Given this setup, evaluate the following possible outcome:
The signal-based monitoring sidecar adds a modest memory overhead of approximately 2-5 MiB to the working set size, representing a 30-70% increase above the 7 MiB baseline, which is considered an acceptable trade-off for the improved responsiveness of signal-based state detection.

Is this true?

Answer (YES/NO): NO